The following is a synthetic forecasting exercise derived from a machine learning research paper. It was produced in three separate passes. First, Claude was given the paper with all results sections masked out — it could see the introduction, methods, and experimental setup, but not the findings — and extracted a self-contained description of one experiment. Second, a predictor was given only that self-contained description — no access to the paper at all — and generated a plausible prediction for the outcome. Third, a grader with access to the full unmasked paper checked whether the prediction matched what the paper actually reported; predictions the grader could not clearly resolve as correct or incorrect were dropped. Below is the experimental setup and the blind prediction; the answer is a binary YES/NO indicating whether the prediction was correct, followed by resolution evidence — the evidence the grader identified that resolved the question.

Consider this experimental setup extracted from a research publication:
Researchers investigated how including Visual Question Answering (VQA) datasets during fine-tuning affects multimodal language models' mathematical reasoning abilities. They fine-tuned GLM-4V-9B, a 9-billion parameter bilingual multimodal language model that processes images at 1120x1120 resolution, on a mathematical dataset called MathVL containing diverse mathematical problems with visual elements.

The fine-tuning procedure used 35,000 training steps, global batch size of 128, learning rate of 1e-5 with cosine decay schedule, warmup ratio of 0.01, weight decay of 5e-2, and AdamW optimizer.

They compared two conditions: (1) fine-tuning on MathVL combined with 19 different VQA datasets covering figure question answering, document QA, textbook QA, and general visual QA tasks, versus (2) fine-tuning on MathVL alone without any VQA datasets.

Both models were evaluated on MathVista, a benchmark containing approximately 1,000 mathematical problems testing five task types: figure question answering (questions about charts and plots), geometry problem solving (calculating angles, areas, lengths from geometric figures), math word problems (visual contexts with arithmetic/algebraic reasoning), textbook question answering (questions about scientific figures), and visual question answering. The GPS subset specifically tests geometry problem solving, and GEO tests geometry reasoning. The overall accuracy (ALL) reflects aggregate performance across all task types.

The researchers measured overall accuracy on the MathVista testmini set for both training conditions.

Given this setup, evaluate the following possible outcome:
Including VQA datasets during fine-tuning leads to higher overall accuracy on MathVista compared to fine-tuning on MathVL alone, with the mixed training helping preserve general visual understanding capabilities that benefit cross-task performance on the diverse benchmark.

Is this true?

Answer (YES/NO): YES